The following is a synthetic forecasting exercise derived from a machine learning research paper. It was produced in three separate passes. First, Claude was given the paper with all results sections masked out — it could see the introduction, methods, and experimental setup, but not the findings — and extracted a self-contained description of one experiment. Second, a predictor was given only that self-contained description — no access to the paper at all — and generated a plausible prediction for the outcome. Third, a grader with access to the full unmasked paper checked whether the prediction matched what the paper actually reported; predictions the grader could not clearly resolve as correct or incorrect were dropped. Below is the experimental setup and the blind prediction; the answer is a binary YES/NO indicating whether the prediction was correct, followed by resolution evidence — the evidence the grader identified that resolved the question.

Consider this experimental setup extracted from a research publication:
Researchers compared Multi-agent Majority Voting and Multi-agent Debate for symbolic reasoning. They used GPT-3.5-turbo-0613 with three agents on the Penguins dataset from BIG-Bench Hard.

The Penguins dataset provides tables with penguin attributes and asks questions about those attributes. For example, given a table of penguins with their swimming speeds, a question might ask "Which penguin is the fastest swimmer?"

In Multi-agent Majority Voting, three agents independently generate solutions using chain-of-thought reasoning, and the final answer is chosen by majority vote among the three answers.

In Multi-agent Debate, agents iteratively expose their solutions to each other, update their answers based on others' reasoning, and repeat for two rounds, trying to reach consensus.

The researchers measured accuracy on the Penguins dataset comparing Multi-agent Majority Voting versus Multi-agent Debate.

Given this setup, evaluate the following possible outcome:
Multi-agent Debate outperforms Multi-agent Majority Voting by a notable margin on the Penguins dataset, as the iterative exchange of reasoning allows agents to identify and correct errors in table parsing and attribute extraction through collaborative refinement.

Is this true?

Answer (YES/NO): YES